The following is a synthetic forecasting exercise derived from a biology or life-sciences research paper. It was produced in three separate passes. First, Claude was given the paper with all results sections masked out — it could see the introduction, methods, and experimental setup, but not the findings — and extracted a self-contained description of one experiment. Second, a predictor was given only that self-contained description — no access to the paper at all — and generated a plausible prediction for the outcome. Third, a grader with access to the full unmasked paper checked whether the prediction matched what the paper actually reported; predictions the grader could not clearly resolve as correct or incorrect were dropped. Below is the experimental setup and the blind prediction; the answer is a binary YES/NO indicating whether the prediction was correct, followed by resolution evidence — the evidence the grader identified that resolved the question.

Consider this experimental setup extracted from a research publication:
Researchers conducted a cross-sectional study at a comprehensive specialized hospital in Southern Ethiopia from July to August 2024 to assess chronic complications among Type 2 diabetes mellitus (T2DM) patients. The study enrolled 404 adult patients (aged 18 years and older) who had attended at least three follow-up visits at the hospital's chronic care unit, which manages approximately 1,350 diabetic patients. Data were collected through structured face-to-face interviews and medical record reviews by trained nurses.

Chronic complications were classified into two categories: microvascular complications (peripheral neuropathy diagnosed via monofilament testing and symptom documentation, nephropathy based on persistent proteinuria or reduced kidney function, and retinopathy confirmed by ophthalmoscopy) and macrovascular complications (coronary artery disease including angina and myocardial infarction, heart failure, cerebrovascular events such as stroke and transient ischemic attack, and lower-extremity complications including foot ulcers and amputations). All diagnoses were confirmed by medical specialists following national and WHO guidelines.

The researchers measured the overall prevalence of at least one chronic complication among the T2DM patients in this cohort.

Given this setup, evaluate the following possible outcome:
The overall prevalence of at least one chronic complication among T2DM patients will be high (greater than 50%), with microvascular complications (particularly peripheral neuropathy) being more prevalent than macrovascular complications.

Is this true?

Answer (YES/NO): NO